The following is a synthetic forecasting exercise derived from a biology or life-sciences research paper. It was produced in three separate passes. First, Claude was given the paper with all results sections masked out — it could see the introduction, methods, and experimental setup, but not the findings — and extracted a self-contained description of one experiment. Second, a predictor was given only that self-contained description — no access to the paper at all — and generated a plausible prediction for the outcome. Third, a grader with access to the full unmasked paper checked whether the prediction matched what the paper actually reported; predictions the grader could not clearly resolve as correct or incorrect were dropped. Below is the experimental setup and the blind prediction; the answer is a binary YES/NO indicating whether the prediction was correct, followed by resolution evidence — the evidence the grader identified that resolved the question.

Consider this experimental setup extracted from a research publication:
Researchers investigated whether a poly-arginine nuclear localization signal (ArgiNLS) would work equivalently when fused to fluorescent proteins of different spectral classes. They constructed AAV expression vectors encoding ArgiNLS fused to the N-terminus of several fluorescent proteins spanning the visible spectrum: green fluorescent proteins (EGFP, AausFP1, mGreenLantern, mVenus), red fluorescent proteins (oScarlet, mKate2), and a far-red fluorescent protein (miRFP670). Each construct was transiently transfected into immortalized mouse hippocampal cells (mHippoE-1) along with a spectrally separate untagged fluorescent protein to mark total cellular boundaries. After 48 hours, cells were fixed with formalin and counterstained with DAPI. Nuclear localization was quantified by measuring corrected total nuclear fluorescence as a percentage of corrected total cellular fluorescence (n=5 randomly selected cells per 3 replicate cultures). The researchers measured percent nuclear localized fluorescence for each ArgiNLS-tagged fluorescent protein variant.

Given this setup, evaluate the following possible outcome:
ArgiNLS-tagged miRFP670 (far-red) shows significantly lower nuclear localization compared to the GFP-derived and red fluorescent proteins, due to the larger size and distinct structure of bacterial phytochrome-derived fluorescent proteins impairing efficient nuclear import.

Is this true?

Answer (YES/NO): NO